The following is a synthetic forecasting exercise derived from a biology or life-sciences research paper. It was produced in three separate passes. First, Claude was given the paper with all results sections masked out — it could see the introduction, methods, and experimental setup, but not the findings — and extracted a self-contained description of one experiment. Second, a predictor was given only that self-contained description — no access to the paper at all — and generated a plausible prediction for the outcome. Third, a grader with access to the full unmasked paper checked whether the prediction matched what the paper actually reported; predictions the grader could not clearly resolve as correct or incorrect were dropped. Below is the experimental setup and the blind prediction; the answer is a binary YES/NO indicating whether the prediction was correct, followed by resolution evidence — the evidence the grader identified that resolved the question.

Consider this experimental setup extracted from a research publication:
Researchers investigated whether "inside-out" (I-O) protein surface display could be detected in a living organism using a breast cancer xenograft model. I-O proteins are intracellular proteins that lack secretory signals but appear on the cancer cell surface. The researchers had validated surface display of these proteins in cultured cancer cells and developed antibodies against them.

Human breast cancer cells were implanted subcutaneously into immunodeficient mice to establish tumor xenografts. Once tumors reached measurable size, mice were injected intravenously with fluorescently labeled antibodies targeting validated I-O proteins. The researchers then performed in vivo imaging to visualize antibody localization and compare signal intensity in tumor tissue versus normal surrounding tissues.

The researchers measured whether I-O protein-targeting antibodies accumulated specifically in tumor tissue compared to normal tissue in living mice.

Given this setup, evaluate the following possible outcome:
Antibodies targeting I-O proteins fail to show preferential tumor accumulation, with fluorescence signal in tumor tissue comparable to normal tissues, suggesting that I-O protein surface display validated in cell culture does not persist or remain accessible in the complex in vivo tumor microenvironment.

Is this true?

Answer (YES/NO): NO